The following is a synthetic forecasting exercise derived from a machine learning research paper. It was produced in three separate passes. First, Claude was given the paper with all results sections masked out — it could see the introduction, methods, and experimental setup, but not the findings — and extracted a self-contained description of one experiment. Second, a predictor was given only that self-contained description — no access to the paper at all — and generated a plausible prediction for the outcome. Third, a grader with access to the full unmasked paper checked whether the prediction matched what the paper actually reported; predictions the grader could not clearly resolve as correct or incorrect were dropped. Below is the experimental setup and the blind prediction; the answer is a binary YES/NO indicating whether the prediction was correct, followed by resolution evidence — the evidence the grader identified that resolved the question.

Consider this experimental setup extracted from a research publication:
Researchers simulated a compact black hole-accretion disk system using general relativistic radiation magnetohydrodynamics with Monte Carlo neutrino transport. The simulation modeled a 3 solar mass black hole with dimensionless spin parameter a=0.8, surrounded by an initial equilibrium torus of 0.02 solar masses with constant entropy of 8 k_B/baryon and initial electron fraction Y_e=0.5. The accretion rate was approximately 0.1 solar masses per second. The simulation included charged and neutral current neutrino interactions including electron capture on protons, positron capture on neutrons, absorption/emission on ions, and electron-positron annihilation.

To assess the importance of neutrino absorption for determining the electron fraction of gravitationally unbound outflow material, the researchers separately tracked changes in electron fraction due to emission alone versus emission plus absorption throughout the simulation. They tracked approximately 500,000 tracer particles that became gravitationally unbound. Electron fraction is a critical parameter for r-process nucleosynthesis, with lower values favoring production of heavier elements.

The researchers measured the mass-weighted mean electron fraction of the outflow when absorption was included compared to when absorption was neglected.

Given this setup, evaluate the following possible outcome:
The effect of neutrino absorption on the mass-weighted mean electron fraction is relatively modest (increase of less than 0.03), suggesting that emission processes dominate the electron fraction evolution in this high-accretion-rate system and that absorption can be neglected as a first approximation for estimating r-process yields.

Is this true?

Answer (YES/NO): NO